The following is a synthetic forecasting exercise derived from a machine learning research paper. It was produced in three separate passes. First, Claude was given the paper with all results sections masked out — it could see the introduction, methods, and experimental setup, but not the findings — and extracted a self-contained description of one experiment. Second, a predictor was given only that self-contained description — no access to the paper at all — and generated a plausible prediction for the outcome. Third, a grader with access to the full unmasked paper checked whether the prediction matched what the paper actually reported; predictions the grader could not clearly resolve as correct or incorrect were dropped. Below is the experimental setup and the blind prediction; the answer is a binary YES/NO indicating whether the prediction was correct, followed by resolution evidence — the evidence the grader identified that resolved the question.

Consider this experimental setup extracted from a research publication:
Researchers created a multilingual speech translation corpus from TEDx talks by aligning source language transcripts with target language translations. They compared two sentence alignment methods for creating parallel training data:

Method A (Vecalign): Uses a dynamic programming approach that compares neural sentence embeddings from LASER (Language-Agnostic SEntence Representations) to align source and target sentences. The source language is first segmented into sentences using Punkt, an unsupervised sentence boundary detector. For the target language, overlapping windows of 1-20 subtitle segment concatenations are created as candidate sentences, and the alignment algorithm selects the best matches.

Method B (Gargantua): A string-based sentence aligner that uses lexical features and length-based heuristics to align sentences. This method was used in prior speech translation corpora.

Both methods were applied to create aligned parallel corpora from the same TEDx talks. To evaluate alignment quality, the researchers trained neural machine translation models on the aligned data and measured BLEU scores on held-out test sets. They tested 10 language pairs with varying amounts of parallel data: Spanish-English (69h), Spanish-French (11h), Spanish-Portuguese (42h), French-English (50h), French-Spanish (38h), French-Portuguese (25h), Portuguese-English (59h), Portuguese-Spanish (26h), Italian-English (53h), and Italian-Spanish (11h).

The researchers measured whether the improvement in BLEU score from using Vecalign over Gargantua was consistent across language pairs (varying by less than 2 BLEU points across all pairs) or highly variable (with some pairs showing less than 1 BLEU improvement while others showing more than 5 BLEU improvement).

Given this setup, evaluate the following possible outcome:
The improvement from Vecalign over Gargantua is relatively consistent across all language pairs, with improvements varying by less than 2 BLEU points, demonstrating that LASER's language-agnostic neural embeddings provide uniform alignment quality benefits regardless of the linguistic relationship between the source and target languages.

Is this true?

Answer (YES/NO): NO